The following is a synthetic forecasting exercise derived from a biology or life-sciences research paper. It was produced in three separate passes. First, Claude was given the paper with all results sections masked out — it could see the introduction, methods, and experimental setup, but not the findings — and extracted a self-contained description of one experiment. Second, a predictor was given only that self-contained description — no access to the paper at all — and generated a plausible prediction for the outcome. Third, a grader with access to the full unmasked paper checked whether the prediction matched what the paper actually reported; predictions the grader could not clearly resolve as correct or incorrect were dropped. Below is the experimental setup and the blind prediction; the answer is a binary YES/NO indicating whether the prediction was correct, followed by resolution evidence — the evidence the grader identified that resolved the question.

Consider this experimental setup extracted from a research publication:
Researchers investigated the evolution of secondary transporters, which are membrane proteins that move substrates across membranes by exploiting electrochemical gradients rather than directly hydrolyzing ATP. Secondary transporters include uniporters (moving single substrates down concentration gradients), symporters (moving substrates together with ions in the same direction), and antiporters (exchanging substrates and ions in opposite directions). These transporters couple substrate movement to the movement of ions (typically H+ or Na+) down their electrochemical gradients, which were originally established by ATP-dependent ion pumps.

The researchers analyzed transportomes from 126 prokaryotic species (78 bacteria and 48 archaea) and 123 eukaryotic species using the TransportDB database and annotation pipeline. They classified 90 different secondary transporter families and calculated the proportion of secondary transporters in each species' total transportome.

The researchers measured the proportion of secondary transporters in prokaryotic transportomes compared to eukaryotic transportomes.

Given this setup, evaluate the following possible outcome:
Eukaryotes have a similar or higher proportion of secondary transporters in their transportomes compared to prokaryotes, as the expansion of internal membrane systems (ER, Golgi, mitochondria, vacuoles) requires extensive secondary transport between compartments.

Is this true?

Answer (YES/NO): YES